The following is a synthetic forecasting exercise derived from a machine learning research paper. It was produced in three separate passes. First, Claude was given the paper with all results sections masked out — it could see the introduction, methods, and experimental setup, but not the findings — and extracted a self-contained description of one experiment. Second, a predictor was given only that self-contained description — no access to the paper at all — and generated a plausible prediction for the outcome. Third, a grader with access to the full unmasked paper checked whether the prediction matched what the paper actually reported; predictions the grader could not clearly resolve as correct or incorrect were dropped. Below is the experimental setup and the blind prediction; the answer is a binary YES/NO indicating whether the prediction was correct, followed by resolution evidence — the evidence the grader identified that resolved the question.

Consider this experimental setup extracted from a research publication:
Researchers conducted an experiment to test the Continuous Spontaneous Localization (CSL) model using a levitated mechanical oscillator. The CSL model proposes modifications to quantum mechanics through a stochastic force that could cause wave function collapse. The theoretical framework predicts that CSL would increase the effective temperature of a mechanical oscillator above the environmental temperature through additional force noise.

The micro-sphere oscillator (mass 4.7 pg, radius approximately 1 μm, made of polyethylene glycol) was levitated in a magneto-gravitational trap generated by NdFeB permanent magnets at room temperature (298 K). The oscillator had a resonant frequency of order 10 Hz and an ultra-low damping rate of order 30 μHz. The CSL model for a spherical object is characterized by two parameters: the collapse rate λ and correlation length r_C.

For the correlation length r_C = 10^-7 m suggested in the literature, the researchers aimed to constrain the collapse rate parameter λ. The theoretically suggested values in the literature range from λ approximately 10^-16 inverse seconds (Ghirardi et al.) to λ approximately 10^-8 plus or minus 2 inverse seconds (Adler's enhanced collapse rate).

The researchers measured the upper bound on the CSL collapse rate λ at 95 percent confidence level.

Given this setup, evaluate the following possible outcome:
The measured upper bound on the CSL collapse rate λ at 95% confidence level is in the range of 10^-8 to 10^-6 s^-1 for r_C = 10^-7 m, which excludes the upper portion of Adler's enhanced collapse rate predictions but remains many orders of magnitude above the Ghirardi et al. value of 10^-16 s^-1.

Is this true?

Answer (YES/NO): YES